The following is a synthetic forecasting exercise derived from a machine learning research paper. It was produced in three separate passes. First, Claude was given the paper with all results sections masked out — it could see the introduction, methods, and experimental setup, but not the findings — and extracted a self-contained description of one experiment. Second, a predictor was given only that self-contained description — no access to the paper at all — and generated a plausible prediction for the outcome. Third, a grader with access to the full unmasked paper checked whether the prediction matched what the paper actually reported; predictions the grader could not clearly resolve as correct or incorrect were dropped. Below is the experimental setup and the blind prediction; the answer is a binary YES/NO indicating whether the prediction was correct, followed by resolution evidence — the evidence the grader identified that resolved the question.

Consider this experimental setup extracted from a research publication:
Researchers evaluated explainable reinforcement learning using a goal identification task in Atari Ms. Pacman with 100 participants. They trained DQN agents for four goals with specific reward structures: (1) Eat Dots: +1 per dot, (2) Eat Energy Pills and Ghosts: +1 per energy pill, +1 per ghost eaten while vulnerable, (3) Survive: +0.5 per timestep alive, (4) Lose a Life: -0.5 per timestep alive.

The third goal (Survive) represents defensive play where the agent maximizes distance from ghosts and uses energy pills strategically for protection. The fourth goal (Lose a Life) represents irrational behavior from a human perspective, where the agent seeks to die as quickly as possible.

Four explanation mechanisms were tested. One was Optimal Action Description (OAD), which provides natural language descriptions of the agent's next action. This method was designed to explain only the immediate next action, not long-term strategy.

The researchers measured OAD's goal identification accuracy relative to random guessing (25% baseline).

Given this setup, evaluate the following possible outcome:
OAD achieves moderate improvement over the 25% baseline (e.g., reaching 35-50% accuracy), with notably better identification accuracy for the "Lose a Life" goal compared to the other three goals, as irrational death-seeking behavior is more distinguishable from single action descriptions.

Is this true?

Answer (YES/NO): NO